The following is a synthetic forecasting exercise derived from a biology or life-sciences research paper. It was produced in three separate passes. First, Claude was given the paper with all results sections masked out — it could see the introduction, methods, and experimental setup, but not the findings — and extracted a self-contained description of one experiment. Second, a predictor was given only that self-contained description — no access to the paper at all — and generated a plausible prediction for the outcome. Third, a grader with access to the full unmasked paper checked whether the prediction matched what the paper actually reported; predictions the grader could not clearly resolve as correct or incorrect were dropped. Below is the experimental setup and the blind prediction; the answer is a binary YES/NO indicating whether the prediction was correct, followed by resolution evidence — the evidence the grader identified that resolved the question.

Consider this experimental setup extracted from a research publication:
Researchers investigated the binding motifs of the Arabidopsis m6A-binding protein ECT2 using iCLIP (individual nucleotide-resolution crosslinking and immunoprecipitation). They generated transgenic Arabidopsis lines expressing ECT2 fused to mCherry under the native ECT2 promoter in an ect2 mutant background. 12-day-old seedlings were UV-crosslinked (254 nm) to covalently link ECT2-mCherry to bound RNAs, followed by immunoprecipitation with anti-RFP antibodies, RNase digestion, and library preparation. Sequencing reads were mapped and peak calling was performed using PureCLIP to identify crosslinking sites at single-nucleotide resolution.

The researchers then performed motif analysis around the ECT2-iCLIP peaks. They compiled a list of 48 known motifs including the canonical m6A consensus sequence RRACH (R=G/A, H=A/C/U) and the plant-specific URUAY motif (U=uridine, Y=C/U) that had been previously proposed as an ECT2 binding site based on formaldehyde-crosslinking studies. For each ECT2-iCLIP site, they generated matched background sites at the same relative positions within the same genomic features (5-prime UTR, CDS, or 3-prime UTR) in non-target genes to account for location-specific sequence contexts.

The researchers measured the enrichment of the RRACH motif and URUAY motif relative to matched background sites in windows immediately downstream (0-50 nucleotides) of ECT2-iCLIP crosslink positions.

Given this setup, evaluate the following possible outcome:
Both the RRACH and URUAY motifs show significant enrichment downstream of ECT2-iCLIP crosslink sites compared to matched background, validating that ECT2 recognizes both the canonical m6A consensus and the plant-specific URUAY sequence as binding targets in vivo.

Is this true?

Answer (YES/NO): NO